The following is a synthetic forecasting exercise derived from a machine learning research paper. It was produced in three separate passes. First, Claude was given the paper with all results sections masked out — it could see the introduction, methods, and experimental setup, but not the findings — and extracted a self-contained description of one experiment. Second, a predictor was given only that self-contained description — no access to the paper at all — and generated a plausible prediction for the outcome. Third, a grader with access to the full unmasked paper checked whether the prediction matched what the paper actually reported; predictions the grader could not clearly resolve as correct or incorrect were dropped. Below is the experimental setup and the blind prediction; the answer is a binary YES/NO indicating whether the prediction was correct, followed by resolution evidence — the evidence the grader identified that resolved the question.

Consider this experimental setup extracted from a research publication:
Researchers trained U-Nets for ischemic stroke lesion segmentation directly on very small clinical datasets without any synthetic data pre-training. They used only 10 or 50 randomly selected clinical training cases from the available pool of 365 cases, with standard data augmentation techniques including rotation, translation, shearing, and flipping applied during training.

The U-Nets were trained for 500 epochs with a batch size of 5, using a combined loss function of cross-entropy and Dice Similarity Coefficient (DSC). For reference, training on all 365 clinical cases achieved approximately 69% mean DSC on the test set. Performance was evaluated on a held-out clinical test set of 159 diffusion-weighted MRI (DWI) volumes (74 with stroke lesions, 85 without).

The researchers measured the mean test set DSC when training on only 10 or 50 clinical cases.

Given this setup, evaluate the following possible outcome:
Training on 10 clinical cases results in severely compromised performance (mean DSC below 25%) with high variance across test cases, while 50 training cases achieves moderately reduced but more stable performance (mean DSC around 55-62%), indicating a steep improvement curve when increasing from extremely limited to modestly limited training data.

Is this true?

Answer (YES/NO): NO